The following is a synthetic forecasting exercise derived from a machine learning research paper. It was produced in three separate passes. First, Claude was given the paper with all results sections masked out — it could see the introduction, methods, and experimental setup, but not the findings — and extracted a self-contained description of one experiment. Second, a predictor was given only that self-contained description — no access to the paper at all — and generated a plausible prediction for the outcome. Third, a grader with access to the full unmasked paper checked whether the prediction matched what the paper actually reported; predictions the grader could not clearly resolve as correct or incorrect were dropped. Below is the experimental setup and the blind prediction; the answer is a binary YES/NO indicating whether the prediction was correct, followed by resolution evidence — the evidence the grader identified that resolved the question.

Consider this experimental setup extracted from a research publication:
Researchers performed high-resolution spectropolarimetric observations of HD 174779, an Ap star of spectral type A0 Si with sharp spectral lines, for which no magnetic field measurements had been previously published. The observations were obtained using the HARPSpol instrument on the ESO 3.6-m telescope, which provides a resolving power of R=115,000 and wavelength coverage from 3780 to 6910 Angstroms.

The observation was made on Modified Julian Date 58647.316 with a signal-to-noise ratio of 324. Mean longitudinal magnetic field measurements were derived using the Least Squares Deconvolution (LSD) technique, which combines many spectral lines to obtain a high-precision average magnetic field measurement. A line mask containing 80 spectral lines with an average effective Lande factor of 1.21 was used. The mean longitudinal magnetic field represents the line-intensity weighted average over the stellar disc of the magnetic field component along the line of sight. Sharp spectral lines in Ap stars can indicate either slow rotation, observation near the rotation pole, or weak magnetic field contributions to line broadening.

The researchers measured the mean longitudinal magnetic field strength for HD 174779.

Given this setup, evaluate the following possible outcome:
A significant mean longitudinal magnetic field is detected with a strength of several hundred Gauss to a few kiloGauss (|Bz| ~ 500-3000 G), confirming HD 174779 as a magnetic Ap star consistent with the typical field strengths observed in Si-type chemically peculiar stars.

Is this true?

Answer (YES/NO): NO